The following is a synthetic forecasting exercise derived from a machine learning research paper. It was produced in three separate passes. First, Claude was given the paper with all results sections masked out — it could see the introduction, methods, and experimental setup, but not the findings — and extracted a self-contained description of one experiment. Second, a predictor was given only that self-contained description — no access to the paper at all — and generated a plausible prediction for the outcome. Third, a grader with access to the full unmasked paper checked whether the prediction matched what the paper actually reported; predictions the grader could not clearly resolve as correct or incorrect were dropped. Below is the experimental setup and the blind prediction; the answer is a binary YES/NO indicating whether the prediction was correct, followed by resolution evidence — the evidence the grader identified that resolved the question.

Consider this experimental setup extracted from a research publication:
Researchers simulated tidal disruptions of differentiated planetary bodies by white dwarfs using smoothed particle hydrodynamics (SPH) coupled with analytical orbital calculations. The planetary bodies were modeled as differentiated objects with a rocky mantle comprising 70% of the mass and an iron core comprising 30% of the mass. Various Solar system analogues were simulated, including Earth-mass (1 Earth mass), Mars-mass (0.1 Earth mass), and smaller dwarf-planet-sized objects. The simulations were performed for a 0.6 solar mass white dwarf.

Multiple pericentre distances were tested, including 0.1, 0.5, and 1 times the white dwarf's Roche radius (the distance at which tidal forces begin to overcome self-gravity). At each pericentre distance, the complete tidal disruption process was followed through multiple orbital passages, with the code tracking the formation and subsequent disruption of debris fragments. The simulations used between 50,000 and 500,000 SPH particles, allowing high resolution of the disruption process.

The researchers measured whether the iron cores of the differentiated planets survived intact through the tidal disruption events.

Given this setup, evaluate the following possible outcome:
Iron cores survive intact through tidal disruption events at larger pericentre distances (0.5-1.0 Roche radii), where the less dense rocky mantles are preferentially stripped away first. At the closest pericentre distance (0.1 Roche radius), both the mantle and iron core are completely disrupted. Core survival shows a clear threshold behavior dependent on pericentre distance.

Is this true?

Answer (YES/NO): NO